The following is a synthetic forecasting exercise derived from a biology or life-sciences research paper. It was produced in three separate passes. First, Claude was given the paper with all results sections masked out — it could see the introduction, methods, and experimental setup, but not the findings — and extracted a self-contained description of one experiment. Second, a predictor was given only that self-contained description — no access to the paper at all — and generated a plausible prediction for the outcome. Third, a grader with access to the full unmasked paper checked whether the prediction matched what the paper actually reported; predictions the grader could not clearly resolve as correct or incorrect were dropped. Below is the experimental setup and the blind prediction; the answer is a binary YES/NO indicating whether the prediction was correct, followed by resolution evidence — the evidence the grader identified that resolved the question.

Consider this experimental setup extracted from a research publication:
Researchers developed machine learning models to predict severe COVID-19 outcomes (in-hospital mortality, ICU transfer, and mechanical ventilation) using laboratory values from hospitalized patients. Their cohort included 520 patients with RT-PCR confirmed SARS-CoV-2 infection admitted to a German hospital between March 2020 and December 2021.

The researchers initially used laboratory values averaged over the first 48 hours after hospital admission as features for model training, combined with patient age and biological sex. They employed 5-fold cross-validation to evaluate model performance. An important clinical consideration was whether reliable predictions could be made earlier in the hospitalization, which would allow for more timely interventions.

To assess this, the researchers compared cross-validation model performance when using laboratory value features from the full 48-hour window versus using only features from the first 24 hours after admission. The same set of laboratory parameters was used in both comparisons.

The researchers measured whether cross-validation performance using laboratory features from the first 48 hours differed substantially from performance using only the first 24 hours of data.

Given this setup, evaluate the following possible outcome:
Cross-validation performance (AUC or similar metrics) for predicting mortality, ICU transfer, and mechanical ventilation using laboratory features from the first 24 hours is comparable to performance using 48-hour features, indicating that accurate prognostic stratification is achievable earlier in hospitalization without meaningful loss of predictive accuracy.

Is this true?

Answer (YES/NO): YES